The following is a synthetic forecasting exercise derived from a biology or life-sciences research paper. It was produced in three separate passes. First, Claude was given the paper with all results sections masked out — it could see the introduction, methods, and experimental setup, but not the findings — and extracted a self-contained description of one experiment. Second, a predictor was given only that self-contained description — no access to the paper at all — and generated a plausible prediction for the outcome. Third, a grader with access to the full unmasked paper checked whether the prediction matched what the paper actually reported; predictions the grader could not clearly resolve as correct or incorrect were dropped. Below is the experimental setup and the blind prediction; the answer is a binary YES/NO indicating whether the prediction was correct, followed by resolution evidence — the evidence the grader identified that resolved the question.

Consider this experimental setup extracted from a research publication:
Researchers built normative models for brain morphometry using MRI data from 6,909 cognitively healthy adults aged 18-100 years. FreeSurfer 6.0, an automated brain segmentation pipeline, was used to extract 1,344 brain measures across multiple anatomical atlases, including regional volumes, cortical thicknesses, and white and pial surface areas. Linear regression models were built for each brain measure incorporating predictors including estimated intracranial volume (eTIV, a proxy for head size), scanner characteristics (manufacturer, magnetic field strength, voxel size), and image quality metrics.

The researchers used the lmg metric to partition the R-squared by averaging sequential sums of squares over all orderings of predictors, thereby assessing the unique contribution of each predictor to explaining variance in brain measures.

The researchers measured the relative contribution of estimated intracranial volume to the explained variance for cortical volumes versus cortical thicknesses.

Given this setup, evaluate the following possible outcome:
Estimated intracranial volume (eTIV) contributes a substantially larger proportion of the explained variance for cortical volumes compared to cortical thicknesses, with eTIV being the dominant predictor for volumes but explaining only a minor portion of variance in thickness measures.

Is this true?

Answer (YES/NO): NO